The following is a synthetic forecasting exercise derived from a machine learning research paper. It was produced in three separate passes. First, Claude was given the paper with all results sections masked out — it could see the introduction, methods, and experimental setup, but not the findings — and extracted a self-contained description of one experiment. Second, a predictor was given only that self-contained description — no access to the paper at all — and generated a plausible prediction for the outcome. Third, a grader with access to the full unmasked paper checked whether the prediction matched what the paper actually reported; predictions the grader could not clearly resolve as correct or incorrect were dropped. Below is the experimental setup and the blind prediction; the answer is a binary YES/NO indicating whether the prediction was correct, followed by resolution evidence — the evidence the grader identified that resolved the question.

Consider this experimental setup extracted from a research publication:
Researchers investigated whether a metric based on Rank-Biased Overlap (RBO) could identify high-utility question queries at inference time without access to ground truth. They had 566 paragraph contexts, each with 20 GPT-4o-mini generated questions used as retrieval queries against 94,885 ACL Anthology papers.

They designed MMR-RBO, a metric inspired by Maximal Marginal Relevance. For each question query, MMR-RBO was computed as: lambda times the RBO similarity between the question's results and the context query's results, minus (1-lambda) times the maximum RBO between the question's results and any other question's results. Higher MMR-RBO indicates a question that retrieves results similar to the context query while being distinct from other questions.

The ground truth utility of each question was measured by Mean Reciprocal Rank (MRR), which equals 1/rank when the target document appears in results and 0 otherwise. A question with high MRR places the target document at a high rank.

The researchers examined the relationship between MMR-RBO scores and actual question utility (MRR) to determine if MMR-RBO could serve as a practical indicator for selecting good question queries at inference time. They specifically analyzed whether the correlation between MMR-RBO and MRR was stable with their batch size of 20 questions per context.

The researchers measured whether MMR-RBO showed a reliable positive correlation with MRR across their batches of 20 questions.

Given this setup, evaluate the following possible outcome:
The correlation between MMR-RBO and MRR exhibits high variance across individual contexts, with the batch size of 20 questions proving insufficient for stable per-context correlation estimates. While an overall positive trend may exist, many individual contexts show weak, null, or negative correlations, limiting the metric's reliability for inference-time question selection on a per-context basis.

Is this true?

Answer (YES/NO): YES